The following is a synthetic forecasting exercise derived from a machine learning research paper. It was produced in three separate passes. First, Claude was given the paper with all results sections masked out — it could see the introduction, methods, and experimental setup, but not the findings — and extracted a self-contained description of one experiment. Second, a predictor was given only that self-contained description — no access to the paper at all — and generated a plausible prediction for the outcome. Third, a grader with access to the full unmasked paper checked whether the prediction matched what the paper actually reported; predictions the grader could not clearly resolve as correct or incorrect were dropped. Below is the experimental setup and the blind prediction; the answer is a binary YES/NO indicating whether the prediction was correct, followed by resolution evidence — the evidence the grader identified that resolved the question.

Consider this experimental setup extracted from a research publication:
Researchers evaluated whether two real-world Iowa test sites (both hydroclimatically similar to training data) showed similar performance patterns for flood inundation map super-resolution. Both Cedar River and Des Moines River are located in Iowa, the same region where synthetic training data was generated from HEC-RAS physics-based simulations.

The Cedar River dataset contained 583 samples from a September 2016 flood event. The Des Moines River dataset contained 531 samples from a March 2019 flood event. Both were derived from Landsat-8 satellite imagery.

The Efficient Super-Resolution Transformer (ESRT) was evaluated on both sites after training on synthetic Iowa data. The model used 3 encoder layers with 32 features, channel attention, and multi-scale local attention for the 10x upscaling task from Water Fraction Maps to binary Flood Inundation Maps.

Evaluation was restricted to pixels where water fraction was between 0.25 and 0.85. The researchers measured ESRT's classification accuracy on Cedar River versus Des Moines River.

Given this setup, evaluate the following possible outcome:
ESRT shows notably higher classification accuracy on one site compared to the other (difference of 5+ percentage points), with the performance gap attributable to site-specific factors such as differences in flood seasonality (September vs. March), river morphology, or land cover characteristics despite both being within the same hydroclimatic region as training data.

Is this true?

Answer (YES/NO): NO